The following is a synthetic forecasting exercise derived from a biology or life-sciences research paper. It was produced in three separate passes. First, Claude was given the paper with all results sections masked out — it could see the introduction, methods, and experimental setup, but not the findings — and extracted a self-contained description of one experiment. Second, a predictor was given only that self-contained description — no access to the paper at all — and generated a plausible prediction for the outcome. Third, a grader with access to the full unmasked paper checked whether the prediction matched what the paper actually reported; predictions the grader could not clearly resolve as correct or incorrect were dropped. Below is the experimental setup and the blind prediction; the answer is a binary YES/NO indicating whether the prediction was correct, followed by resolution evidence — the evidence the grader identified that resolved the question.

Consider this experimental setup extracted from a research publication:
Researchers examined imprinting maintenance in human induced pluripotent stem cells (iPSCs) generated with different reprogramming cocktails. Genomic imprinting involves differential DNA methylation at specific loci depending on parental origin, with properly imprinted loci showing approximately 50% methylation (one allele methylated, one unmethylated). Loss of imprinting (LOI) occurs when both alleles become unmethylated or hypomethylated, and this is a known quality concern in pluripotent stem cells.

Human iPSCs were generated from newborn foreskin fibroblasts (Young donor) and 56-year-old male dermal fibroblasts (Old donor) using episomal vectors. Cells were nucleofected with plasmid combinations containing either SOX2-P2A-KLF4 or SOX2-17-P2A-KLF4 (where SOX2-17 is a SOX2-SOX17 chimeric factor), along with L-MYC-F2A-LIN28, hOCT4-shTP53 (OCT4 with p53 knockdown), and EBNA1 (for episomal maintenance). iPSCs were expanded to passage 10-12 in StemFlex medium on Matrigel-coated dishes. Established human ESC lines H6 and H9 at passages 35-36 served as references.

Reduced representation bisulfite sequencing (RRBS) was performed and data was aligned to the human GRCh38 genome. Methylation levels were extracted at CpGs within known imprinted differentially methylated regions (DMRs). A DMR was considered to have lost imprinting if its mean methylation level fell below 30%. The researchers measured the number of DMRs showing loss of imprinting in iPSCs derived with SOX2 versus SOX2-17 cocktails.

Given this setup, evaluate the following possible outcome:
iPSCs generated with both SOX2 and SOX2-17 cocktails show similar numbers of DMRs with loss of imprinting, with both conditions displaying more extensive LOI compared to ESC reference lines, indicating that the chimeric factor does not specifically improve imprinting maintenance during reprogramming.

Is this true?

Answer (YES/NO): NO